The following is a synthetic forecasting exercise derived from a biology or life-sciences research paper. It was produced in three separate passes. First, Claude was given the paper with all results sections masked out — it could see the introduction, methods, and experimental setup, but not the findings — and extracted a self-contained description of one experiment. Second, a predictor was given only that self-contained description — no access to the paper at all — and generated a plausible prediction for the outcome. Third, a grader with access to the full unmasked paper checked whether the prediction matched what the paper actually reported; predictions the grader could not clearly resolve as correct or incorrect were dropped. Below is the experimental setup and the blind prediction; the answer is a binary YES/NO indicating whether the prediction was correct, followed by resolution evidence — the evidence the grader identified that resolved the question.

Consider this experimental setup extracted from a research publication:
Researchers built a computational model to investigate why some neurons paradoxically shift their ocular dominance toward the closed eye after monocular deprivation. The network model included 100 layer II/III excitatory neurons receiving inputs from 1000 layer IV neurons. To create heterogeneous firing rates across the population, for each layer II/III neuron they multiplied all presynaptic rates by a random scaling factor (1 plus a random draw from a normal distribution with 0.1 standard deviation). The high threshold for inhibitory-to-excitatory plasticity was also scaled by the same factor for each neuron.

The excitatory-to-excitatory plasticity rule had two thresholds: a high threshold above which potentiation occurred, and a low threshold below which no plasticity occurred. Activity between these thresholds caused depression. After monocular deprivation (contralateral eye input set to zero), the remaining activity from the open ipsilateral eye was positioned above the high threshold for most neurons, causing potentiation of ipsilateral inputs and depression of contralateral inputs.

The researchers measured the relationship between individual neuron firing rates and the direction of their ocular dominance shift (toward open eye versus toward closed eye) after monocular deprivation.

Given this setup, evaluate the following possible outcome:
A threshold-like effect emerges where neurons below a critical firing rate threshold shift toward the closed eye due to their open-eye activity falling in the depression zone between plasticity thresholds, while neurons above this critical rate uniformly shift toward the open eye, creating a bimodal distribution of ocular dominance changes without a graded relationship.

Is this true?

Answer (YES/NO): NO